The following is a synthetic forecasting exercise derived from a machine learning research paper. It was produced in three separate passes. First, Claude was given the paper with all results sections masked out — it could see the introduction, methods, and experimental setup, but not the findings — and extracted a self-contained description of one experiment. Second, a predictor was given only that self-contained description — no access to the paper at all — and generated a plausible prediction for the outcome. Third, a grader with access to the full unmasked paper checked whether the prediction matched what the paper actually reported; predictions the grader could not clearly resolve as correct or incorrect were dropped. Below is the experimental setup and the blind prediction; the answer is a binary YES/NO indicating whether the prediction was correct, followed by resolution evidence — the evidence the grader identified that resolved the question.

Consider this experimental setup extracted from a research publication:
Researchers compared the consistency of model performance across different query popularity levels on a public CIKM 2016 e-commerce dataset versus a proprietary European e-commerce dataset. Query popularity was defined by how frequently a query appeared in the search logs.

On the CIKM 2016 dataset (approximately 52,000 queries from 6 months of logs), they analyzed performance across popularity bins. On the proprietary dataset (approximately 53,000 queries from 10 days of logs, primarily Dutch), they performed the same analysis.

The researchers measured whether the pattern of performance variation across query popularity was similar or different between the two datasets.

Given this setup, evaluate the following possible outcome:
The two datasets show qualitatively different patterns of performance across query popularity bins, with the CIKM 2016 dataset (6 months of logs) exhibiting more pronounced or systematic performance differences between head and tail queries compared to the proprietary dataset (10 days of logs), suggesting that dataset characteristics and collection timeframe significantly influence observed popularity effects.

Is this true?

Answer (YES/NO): NO